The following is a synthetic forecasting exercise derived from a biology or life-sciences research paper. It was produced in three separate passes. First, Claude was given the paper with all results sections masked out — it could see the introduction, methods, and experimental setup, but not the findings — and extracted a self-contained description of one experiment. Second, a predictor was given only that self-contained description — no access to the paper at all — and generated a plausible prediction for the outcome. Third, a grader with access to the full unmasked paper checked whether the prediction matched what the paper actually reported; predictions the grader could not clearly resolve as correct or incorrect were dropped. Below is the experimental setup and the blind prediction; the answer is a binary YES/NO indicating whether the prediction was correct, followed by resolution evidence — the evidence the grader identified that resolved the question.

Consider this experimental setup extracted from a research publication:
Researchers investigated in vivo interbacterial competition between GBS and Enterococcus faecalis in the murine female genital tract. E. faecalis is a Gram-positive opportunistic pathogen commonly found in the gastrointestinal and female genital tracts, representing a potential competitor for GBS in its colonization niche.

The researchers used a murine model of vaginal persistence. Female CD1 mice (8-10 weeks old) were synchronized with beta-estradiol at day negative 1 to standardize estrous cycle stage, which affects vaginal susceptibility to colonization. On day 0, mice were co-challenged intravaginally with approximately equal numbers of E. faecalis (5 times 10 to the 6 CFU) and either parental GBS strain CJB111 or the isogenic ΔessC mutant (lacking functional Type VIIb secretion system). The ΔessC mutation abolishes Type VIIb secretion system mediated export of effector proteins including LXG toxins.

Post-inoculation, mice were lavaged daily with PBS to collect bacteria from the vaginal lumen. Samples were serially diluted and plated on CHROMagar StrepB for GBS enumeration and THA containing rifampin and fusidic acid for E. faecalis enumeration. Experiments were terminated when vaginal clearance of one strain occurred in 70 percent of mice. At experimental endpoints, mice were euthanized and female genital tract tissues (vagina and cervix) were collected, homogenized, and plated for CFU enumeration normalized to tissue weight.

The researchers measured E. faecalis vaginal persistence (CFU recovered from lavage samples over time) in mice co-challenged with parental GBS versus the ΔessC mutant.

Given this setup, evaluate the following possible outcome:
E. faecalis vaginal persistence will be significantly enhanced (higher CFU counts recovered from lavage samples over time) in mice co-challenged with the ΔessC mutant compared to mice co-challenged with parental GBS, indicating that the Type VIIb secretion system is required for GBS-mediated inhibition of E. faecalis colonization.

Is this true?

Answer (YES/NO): YES